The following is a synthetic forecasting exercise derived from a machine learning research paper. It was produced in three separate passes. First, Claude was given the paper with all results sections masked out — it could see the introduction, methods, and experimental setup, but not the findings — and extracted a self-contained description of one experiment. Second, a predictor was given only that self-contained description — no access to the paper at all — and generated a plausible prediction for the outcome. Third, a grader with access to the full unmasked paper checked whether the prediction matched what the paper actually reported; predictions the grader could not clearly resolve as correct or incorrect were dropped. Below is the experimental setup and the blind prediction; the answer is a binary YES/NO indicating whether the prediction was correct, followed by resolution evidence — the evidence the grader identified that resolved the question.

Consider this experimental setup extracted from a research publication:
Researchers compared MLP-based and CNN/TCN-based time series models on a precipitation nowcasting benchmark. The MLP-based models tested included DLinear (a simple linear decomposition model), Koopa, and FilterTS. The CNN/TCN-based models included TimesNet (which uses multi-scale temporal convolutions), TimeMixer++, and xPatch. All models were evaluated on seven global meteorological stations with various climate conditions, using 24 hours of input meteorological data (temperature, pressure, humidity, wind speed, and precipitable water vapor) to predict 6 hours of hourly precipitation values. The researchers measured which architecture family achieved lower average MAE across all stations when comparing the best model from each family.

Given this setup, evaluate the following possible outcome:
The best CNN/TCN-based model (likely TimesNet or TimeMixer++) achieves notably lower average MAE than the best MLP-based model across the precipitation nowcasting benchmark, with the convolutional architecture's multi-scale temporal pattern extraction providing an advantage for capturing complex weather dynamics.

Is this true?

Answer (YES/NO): NO